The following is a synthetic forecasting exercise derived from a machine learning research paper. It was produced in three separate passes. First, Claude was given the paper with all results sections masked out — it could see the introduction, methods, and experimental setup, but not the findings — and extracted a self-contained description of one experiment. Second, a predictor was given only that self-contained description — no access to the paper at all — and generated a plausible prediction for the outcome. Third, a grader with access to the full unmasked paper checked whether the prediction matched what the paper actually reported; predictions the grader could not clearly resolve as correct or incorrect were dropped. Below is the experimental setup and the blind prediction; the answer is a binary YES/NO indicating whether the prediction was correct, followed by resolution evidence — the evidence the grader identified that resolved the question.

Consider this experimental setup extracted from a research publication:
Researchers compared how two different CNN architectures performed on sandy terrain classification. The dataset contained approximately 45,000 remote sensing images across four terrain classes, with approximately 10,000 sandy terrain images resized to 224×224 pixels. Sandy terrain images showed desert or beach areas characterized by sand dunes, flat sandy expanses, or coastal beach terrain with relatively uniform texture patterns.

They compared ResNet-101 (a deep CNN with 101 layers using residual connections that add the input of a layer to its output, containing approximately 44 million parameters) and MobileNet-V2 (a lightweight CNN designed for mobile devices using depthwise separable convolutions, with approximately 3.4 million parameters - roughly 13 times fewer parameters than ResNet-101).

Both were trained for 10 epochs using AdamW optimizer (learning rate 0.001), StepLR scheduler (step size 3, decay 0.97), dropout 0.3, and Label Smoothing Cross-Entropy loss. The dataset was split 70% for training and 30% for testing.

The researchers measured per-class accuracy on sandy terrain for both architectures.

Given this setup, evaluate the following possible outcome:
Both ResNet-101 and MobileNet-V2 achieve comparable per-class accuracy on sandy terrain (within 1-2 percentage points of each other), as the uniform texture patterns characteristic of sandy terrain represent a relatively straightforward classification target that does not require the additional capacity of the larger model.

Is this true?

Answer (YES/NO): NO